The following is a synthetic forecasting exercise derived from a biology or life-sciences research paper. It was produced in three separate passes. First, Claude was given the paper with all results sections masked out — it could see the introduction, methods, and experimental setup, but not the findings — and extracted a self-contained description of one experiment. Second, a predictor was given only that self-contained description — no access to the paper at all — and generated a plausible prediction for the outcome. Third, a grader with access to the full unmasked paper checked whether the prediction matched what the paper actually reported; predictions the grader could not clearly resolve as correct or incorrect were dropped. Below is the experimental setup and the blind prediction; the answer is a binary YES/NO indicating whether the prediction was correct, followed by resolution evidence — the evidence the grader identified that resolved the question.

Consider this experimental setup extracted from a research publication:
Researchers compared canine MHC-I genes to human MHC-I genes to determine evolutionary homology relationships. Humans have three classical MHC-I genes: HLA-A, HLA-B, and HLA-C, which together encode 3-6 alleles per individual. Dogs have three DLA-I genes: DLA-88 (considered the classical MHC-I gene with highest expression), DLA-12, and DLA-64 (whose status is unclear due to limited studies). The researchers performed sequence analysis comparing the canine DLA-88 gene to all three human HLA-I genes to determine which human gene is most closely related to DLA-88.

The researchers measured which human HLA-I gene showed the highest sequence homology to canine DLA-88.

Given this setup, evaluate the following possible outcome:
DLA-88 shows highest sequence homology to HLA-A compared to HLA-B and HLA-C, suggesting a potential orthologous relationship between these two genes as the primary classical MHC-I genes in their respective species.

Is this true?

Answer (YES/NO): NO